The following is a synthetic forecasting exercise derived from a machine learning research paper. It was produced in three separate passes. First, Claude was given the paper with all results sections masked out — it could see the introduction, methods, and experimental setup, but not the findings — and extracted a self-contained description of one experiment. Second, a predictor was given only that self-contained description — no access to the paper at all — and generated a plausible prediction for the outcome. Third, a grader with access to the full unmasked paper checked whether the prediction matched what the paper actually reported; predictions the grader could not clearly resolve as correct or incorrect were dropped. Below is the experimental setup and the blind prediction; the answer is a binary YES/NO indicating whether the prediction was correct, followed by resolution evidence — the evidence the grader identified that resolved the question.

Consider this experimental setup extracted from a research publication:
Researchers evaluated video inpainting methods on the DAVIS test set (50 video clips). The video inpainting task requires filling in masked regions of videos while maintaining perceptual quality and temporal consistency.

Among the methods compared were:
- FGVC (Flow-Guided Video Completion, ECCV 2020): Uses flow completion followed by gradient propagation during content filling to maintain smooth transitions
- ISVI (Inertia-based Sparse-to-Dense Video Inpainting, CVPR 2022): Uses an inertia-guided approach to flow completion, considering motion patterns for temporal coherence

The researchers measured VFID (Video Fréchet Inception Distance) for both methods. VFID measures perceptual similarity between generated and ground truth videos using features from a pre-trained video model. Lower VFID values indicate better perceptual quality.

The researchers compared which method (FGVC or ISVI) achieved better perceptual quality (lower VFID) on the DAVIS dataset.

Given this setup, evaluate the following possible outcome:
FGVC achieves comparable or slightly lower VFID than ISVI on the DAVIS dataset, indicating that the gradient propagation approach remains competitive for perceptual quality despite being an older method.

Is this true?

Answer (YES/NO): YES